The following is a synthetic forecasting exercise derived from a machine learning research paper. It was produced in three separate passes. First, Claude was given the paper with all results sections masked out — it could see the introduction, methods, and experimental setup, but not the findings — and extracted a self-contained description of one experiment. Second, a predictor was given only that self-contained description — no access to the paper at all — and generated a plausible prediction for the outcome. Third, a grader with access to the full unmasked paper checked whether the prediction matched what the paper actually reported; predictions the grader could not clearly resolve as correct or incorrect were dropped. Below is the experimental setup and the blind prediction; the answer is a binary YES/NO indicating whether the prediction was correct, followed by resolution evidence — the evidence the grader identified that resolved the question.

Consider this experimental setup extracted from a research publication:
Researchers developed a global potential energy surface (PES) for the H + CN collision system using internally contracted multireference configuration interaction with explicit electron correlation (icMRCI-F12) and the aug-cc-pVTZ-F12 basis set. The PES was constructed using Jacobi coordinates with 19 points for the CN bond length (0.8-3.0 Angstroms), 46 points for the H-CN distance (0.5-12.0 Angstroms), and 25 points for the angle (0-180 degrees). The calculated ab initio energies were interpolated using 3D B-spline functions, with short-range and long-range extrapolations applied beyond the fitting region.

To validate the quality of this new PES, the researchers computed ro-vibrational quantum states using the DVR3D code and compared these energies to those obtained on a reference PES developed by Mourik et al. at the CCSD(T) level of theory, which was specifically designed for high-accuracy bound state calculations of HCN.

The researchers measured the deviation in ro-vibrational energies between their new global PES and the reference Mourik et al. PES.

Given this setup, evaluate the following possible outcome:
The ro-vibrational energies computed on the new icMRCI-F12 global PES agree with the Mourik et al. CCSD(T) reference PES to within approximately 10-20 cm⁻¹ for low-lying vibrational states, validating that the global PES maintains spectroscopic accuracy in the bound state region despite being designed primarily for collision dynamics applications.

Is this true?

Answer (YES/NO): YES